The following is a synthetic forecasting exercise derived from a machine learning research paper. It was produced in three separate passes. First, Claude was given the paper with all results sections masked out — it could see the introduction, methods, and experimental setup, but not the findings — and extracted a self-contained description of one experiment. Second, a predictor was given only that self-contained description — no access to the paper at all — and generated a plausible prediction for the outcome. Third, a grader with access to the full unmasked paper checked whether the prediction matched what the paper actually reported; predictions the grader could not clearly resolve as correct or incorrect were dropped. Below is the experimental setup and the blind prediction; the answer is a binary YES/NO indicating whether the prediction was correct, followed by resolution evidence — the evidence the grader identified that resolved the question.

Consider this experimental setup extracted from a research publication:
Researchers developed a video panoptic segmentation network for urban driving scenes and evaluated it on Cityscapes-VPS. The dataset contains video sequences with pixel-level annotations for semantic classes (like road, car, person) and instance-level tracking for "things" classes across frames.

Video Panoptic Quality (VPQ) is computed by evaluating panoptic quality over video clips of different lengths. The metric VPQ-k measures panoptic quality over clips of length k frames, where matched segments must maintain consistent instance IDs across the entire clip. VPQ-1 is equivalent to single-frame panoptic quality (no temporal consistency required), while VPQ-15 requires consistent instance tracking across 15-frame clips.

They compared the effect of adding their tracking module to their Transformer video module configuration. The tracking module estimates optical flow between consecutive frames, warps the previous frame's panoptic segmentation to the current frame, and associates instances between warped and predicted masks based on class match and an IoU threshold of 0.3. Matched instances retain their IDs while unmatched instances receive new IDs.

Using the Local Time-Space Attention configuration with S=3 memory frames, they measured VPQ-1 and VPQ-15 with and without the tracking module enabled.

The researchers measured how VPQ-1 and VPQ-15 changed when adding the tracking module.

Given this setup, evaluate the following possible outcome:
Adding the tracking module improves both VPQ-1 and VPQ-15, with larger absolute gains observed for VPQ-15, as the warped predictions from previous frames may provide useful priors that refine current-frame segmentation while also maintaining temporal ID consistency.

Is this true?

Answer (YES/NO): NO